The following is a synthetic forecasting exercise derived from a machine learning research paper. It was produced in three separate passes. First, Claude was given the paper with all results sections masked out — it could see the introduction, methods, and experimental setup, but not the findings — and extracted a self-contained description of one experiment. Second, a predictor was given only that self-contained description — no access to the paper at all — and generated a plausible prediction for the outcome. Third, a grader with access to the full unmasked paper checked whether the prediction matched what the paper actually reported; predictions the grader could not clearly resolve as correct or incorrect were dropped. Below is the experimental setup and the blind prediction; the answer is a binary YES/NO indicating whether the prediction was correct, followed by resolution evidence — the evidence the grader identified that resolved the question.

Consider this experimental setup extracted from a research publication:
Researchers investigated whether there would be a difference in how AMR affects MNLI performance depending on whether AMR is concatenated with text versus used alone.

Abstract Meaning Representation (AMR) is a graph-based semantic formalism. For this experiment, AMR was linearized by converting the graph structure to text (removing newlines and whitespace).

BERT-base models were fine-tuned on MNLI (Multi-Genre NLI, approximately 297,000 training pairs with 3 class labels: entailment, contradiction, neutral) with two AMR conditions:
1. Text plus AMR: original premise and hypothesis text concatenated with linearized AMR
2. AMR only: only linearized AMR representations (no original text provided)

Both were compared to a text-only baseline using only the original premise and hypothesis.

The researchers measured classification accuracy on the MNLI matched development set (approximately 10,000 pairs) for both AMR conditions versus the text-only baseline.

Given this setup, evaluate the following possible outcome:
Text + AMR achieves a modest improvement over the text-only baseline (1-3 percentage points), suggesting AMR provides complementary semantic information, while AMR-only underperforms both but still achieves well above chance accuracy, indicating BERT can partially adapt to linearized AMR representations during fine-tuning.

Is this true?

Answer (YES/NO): NO